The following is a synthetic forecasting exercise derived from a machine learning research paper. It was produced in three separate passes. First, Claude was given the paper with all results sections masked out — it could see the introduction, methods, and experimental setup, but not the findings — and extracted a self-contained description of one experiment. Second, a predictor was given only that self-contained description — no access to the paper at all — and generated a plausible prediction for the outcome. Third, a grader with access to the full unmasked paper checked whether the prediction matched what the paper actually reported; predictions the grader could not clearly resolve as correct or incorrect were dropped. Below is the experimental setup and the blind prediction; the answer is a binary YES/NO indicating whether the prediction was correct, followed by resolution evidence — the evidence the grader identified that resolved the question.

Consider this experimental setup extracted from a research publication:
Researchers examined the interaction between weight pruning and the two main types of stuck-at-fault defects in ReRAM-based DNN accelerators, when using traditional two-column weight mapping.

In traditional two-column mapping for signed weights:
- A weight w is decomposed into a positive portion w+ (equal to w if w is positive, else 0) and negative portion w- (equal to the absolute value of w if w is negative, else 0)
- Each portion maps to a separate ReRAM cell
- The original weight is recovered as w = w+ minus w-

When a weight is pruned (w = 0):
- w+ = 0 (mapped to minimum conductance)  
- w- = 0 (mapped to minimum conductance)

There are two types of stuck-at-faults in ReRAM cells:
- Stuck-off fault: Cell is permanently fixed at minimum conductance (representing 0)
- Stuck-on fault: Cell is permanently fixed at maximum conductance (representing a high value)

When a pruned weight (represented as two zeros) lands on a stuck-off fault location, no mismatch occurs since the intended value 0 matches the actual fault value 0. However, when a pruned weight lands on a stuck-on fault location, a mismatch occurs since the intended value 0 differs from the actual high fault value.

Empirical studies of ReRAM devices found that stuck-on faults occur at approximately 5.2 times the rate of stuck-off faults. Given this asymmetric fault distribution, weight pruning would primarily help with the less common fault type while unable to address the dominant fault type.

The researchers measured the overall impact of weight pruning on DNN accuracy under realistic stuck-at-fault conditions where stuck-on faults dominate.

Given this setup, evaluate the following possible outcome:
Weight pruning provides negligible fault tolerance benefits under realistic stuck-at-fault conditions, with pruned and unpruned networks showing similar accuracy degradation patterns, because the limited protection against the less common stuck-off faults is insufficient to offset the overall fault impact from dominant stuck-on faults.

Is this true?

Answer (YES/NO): NO